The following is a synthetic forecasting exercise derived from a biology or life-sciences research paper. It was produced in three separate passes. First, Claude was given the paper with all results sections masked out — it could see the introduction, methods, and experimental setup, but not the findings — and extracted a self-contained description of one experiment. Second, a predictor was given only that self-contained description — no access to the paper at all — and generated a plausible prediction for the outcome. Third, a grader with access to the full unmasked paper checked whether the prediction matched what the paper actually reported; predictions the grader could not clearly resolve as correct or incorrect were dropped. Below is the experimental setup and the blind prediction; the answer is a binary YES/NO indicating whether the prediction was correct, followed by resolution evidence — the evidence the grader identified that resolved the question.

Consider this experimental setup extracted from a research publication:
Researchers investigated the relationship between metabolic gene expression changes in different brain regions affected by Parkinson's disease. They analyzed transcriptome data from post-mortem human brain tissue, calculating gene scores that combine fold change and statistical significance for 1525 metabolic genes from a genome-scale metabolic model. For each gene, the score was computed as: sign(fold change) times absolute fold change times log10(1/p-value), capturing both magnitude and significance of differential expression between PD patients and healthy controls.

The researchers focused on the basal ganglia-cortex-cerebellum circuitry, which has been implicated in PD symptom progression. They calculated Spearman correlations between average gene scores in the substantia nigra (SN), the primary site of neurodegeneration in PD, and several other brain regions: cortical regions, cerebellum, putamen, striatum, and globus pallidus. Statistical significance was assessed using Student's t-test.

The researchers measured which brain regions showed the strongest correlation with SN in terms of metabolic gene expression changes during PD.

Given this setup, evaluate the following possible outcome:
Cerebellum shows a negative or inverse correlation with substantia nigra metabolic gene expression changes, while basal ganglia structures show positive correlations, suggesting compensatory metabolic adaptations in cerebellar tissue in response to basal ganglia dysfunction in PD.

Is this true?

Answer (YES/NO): NO